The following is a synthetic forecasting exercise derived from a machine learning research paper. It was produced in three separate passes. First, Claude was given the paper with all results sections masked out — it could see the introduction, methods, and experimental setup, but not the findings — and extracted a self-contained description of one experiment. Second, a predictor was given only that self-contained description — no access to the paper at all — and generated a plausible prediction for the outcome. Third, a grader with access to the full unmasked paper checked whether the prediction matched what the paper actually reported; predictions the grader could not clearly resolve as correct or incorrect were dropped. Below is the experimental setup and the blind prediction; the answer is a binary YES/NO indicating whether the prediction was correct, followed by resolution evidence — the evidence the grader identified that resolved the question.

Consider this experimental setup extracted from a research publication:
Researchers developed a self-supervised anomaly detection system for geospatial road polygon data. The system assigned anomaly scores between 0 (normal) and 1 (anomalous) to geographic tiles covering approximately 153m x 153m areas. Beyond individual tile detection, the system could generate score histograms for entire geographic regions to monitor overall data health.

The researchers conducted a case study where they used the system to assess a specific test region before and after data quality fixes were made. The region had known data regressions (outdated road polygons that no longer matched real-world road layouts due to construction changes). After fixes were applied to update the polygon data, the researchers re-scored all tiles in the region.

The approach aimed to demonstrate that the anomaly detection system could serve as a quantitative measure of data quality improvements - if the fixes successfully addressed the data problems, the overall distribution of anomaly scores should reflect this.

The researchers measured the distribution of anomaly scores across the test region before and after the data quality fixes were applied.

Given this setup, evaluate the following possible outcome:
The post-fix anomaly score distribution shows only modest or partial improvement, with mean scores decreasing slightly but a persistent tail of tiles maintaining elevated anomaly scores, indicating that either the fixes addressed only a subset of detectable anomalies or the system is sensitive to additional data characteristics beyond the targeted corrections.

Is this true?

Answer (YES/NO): NO